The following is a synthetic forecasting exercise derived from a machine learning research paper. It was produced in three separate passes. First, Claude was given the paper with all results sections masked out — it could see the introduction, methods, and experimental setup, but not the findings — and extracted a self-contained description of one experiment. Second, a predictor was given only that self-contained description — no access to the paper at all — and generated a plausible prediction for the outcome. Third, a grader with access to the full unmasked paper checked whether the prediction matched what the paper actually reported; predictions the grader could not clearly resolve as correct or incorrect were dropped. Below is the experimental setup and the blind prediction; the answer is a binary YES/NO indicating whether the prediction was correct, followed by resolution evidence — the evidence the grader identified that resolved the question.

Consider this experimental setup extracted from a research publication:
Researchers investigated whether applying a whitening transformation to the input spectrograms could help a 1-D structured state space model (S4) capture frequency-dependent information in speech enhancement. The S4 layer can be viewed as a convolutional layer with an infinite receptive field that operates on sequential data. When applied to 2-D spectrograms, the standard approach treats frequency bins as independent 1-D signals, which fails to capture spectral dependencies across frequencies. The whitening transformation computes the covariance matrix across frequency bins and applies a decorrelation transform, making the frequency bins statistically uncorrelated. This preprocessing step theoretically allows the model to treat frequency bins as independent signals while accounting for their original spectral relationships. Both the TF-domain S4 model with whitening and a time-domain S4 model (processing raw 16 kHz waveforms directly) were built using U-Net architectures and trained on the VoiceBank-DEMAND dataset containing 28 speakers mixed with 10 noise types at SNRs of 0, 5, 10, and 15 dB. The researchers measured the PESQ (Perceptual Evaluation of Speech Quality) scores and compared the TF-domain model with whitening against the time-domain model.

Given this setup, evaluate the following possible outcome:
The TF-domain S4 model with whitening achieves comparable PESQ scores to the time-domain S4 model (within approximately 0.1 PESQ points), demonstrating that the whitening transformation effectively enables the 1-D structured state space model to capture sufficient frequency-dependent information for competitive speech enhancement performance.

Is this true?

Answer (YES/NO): NO